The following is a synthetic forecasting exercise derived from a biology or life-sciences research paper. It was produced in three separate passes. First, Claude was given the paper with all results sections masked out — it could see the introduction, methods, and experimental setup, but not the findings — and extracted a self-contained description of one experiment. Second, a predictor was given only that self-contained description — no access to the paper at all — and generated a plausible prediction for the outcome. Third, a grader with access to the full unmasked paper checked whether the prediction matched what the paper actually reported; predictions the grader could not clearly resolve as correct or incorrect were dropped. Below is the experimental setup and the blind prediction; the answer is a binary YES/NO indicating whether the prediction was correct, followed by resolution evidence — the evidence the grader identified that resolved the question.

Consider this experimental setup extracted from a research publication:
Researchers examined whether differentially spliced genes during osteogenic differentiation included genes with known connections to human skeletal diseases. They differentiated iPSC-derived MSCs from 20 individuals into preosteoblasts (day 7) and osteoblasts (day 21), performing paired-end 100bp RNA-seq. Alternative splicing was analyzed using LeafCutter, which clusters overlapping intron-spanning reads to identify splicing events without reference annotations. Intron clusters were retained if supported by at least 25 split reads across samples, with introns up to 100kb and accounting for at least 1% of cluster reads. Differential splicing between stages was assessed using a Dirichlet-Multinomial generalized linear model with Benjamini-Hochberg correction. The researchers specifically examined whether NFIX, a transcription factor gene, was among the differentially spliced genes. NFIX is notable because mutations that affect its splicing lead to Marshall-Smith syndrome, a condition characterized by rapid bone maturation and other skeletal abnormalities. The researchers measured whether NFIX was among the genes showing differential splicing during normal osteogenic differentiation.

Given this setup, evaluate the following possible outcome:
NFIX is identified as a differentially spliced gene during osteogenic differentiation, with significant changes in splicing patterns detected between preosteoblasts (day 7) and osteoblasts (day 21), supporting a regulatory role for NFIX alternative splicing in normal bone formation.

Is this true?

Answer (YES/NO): NO